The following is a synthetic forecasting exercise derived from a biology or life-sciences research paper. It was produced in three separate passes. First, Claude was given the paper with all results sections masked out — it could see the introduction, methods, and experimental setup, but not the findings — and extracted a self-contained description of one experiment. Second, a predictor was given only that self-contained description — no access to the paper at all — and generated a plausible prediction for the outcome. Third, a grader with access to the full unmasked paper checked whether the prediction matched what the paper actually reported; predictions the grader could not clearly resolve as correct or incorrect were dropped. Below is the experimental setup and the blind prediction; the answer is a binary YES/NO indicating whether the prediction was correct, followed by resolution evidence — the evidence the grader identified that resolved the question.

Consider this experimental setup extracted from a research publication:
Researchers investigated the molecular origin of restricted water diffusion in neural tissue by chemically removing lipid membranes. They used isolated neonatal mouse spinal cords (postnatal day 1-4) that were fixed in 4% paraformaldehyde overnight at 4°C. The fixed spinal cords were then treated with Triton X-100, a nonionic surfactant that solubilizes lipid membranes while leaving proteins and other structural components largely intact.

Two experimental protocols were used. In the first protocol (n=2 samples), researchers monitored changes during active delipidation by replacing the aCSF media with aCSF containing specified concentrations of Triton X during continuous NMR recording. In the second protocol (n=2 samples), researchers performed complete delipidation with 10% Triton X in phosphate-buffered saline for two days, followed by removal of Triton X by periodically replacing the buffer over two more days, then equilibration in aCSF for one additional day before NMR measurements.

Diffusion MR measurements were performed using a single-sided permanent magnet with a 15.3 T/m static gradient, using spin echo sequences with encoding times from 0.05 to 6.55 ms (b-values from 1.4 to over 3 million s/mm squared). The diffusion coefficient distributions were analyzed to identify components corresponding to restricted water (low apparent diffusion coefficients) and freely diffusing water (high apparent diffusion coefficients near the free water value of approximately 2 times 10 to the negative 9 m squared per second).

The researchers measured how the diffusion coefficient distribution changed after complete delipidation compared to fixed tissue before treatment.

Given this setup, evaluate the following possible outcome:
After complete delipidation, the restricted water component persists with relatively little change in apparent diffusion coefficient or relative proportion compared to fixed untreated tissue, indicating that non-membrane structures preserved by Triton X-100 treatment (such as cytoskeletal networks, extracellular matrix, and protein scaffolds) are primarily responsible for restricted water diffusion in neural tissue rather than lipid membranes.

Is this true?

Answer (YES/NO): NO